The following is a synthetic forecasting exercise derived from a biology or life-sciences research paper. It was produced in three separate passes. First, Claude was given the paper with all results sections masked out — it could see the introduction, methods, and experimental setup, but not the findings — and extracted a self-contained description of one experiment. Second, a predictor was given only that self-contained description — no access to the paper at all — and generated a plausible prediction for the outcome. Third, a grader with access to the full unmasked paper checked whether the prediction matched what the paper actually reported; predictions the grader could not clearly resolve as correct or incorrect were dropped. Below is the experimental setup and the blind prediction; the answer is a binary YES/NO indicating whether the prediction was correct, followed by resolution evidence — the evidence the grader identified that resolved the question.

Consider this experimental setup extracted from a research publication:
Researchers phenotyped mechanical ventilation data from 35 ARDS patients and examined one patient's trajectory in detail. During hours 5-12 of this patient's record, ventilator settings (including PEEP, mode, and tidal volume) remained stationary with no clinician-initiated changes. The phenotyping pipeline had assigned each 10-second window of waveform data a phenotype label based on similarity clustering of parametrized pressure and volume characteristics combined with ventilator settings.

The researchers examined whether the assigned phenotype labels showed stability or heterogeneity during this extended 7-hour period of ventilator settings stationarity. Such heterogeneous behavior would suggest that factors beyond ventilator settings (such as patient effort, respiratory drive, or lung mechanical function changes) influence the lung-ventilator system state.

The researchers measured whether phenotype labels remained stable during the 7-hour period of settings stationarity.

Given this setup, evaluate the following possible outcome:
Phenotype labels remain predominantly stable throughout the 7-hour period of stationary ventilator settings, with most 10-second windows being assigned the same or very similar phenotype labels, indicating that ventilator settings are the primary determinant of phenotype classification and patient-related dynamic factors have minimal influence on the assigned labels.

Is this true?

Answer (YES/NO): NO